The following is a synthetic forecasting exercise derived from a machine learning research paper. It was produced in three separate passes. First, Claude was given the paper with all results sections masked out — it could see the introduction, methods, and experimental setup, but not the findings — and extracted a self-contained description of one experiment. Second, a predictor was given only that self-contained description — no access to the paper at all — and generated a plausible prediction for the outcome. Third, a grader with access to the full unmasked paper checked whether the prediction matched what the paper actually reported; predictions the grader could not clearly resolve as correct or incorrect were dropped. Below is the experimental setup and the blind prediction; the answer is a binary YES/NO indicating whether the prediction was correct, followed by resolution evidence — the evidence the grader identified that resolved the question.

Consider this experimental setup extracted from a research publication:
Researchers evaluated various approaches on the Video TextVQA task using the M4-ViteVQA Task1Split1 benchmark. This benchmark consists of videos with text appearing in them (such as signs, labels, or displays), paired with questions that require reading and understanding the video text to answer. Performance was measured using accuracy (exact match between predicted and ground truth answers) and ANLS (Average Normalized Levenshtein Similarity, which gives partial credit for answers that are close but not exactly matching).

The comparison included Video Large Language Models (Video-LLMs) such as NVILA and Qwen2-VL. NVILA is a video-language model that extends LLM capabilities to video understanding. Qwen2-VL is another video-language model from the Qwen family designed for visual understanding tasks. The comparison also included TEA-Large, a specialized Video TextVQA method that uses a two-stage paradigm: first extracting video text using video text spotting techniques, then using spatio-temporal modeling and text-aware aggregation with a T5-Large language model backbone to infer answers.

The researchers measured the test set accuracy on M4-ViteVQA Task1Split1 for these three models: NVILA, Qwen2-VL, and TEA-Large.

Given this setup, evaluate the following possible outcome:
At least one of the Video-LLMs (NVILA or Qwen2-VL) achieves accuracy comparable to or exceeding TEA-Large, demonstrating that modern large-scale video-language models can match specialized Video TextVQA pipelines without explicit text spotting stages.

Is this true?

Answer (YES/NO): YES